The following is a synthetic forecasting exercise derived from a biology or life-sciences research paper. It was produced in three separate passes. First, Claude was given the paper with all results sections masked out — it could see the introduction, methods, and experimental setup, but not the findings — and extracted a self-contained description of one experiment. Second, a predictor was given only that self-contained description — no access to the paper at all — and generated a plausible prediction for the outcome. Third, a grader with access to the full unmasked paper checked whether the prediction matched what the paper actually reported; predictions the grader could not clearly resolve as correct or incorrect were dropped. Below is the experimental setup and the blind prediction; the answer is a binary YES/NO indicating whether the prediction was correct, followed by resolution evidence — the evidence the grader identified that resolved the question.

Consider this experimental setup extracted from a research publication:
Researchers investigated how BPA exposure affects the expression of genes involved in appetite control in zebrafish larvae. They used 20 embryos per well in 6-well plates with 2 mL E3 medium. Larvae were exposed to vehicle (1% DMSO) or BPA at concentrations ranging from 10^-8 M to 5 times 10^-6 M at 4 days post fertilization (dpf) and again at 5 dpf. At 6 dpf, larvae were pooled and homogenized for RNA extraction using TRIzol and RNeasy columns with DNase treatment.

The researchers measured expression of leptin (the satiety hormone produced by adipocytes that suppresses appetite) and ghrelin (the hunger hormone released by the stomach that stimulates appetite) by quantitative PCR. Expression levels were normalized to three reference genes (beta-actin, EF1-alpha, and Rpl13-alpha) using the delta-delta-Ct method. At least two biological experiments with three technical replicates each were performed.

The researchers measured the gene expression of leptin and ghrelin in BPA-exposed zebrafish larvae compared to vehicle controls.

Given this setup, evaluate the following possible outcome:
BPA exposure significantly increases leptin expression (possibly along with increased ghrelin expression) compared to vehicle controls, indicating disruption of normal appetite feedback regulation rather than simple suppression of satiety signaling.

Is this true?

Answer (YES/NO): NO